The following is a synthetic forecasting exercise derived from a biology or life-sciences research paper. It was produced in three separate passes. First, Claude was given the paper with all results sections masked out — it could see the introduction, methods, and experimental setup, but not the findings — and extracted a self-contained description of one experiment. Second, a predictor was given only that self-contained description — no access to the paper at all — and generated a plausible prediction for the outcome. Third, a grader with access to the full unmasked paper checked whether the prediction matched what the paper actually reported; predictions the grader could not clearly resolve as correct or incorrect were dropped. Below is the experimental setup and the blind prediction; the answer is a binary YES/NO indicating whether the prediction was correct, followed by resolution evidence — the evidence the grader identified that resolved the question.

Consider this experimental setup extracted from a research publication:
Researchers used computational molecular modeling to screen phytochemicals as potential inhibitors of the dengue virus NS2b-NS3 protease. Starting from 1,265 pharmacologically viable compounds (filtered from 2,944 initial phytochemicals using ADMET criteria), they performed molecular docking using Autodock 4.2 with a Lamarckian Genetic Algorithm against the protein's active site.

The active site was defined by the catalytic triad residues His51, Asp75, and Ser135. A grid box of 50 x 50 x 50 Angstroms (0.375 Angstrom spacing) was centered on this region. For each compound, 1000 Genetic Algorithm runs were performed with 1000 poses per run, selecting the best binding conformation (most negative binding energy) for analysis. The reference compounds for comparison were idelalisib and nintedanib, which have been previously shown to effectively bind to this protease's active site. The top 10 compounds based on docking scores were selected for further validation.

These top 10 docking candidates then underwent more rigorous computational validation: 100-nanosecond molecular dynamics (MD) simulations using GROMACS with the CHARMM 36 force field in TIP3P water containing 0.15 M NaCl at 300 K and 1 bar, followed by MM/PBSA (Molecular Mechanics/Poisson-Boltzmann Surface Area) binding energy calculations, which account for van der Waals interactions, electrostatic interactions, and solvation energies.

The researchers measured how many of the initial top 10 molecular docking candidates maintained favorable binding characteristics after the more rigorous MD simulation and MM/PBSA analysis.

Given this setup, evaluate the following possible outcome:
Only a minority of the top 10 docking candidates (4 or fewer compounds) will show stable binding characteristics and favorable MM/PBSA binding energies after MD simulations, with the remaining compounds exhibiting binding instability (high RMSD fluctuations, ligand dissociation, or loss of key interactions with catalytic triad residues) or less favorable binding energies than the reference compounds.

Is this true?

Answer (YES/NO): NO